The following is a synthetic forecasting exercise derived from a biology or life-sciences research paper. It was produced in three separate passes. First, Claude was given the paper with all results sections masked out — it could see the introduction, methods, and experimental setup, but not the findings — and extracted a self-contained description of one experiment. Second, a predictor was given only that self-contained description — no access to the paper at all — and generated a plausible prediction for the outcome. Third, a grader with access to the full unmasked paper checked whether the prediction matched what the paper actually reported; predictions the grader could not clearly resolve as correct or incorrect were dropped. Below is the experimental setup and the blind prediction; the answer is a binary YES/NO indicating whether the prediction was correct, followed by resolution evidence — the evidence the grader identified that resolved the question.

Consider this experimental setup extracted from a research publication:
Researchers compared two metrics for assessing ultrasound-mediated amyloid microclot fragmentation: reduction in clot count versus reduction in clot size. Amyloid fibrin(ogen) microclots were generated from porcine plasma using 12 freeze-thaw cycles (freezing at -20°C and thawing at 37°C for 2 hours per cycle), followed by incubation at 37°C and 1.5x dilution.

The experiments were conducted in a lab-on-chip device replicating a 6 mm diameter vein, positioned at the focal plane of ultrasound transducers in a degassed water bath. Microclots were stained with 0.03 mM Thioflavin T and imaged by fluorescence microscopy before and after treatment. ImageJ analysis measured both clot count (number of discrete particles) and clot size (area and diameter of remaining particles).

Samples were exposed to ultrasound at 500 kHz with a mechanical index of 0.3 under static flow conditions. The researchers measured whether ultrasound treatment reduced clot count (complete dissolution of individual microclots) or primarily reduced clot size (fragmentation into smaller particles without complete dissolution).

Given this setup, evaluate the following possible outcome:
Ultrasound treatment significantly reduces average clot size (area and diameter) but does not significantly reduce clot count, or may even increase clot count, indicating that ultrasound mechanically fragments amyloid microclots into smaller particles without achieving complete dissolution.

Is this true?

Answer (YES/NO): NO